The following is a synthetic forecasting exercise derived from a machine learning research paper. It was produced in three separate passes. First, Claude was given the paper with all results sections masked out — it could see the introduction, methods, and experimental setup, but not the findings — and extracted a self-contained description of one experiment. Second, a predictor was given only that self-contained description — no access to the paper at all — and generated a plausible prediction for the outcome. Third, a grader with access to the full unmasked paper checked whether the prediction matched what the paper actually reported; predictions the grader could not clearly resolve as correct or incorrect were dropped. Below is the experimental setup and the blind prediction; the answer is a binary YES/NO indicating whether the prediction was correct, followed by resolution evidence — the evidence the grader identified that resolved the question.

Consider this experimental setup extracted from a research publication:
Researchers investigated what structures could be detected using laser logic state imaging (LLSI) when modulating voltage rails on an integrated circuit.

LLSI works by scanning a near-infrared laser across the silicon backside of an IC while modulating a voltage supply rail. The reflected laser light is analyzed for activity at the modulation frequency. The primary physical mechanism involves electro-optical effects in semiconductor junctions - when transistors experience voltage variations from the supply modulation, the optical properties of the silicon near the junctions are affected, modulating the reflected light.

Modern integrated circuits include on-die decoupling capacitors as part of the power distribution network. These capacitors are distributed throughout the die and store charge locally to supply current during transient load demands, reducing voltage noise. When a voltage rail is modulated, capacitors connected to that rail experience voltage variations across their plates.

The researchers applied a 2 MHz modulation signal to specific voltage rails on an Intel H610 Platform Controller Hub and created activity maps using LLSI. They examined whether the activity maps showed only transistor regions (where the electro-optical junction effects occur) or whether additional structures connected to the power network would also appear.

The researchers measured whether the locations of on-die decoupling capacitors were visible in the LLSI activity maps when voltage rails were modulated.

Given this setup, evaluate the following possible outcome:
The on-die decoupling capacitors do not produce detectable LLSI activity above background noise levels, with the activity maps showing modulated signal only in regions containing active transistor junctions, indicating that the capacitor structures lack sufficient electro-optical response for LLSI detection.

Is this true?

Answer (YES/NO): NO